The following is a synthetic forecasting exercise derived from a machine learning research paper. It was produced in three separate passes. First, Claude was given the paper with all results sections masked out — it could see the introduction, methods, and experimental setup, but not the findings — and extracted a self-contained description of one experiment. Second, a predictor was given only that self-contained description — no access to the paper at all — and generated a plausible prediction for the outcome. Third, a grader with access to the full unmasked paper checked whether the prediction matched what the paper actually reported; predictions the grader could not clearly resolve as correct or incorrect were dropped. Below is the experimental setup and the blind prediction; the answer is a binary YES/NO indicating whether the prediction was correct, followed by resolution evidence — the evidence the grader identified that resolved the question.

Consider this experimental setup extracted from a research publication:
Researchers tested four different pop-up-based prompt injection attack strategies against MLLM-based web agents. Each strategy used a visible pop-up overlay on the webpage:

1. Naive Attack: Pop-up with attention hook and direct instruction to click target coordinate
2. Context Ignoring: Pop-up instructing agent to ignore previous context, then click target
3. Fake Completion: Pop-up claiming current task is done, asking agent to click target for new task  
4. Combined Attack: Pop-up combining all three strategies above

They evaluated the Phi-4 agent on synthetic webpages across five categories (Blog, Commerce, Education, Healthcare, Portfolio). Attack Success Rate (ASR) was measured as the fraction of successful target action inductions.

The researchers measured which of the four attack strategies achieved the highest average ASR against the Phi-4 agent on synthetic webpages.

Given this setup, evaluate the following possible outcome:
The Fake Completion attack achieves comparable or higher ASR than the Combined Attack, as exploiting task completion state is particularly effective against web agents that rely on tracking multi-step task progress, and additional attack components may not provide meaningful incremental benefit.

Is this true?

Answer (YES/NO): YES